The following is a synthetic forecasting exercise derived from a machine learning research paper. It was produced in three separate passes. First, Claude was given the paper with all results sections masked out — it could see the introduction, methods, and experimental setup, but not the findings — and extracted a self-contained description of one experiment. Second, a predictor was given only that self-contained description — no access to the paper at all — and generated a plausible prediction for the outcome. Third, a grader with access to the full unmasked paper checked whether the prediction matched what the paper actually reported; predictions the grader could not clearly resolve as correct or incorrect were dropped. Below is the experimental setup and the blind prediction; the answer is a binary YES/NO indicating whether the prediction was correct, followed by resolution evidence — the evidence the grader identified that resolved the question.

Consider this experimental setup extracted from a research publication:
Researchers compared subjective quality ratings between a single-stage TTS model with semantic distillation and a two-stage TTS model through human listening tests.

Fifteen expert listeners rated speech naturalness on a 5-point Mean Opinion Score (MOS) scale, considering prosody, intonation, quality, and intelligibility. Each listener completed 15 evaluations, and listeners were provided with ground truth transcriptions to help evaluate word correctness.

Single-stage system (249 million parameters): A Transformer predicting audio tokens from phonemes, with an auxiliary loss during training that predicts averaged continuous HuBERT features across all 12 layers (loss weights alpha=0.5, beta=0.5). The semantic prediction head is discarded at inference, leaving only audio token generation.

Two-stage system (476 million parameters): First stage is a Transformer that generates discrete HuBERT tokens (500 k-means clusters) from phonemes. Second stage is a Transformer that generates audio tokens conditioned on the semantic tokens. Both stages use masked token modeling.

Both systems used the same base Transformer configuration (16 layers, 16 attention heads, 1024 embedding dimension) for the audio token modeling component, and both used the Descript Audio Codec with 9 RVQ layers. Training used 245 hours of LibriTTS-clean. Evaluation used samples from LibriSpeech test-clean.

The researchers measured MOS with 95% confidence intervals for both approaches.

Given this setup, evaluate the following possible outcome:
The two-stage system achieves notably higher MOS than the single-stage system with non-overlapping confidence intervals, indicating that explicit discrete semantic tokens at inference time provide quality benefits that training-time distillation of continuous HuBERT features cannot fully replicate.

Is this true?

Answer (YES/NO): NO